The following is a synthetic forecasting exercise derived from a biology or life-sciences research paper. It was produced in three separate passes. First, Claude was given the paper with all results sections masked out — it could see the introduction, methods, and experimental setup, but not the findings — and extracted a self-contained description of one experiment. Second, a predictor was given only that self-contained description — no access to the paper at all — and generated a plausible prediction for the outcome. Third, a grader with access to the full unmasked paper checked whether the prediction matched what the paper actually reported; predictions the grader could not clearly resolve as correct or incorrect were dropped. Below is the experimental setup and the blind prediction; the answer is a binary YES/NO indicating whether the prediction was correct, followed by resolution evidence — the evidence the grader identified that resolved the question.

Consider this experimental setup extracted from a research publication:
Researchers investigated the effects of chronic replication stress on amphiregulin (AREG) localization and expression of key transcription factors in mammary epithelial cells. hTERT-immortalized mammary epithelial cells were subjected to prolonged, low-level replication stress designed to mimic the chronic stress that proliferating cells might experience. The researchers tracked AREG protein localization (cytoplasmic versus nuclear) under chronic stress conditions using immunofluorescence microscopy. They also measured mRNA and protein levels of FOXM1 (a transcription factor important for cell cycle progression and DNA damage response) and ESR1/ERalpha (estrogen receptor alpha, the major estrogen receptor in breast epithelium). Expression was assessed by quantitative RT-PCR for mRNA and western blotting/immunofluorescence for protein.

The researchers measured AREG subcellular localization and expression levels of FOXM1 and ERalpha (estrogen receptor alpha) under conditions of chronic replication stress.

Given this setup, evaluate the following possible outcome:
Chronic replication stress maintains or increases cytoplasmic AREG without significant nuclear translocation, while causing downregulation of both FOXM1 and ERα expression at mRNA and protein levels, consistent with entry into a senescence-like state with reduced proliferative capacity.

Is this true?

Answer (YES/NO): NO